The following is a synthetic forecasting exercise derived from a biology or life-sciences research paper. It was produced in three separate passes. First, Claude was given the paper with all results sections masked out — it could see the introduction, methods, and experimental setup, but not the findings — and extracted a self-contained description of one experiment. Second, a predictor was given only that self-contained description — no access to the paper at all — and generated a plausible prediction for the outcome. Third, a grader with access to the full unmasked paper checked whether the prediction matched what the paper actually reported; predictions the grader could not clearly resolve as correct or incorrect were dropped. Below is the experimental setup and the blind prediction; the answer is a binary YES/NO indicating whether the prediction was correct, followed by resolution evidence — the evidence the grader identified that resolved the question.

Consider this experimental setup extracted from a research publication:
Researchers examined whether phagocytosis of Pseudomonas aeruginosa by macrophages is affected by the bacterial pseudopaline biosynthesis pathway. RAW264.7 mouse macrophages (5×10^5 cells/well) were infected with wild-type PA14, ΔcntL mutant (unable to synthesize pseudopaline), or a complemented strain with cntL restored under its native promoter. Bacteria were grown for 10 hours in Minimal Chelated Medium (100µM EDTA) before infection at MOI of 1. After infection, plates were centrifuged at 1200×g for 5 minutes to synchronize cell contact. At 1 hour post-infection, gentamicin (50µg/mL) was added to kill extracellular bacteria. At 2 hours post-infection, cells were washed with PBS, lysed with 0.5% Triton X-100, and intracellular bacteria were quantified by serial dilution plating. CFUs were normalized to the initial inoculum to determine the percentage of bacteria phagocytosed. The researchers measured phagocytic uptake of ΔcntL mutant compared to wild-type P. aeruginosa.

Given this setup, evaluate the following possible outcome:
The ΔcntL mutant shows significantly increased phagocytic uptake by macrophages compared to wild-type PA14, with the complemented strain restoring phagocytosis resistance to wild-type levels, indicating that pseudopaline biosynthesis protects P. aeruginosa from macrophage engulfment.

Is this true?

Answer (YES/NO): NO